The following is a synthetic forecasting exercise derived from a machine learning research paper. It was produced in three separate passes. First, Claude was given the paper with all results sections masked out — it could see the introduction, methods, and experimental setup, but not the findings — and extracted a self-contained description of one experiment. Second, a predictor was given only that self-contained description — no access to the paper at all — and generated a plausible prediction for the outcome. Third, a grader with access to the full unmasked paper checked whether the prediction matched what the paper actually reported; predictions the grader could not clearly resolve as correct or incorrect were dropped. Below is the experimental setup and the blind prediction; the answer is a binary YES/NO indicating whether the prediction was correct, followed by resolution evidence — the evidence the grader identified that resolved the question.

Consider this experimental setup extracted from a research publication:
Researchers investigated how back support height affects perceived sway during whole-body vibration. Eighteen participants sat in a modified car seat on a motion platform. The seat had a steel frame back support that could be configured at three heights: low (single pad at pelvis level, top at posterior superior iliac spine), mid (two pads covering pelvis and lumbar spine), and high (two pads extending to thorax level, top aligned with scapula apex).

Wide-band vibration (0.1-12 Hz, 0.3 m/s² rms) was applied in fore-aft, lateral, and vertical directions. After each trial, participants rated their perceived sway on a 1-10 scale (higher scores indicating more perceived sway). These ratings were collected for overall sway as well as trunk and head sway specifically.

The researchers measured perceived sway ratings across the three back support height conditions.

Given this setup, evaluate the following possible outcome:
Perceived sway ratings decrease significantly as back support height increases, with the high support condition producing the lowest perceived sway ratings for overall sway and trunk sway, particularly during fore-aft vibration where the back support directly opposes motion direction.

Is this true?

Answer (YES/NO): NO